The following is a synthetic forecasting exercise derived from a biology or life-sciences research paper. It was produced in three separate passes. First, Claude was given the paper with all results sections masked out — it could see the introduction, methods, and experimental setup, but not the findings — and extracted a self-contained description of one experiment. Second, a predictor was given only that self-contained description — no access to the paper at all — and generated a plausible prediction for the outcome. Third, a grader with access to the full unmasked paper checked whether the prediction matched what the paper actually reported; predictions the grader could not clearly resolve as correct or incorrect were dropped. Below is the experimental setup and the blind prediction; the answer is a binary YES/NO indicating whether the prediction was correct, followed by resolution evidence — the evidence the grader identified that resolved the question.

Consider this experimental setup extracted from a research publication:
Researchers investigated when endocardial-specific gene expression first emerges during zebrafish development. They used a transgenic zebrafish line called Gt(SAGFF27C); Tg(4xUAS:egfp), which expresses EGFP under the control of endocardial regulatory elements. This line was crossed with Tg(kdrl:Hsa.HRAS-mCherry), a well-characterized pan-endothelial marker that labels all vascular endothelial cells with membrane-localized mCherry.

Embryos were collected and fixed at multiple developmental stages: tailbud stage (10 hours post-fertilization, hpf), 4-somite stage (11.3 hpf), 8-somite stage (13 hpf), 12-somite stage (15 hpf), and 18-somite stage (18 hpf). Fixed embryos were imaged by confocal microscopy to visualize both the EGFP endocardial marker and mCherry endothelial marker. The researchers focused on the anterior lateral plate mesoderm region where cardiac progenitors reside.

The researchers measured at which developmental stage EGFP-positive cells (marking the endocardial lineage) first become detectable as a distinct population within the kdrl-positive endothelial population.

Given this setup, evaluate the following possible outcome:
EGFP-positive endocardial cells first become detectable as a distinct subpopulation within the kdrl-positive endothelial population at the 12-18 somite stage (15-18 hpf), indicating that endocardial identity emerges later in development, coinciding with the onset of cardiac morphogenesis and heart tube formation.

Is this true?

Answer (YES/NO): NO